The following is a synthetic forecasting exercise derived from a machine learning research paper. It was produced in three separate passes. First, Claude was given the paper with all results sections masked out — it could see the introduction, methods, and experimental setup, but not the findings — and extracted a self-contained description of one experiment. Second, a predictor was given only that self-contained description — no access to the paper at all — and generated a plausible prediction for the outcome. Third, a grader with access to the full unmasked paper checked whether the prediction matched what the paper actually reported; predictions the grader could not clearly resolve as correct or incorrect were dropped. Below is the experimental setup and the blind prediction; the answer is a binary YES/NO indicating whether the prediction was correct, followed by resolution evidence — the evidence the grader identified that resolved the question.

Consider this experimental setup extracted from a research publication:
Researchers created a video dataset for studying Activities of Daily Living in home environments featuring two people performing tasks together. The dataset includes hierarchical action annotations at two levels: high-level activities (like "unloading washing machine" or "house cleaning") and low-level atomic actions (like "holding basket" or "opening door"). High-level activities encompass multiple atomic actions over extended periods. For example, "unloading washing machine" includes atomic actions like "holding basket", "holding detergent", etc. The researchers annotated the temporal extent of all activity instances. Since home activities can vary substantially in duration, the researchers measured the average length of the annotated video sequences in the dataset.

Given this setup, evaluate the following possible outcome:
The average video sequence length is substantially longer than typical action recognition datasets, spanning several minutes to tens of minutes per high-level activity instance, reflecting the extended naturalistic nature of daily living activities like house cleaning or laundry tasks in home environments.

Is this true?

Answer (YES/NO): YES